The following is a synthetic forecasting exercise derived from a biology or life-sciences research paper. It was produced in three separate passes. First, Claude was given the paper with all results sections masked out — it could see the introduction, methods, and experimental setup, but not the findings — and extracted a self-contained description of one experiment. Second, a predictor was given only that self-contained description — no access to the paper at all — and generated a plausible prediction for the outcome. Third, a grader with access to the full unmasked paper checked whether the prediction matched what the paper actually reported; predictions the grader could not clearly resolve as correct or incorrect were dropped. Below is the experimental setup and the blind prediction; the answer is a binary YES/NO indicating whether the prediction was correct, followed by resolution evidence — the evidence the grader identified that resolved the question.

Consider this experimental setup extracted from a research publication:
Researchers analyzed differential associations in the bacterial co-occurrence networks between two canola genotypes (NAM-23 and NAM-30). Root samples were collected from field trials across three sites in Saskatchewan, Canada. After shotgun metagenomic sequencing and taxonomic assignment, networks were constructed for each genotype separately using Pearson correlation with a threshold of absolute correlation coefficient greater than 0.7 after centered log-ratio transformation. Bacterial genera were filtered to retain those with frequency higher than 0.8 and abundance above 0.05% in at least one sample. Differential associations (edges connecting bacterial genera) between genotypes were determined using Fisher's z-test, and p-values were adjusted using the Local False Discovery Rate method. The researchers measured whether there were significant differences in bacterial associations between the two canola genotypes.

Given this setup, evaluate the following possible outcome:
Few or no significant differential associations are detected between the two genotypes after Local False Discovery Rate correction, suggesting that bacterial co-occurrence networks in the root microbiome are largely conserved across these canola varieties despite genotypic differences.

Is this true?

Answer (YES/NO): NO